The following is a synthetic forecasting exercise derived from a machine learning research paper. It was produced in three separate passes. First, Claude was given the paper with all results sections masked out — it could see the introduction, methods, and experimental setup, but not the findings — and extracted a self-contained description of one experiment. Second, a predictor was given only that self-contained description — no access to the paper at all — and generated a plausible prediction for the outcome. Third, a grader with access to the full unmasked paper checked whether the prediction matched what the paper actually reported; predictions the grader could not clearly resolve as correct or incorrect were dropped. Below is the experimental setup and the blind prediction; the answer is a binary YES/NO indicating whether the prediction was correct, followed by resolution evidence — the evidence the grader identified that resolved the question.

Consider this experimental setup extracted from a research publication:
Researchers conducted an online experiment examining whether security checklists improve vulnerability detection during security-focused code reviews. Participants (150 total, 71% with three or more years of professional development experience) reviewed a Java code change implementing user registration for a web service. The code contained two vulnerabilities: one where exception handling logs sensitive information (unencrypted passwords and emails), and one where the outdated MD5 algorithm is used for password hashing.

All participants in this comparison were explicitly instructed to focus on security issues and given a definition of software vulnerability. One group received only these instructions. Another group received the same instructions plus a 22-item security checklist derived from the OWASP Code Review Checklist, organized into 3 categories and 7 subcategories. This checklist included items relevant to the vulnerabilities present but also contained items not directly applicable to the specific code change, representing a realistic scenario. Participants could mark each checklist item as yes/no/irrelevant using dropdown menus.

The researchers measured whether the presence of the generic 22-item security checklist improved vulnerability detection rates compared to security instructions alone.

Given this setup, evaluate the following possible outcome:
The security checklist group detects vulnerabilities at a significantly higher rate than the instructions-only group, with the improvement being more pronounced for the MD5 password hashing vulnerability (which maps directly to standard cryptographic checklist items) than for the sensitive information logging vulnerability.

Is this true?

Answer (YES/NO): NO